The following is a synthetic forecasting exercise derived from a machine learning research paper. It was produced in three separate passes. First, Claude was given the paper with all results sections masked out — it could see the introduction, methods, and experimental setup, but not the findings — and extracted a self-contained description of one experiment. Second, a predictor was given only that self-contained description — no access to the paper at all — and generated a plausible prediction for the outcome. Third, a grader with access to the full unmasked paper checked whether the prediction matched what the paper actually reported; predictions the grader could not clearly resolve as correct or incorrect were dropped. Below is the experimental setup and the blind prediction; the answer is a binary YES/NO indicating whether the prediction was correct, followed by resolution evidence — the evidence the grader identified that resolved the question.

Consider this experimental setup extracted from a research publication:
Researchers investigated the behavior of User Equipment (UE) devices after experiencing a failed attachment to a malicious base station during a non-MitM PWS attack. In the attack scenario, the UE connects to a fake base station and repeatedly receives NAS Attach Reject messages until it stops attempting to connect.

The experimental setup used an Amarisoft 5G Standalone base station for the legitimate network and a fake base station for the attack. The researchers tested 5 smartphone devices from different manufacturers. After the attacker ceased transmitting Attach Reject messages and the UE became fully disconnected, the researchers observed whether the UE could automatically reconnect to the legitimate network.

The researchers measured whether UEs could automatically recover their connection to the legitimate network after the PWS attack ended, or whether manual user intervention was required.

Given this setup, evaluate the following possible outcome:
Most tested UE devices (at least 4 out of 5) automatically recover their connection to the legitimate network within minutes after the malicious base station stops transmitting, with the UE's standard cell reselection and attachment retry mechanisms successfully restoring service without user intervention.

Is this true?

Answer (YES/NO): NO